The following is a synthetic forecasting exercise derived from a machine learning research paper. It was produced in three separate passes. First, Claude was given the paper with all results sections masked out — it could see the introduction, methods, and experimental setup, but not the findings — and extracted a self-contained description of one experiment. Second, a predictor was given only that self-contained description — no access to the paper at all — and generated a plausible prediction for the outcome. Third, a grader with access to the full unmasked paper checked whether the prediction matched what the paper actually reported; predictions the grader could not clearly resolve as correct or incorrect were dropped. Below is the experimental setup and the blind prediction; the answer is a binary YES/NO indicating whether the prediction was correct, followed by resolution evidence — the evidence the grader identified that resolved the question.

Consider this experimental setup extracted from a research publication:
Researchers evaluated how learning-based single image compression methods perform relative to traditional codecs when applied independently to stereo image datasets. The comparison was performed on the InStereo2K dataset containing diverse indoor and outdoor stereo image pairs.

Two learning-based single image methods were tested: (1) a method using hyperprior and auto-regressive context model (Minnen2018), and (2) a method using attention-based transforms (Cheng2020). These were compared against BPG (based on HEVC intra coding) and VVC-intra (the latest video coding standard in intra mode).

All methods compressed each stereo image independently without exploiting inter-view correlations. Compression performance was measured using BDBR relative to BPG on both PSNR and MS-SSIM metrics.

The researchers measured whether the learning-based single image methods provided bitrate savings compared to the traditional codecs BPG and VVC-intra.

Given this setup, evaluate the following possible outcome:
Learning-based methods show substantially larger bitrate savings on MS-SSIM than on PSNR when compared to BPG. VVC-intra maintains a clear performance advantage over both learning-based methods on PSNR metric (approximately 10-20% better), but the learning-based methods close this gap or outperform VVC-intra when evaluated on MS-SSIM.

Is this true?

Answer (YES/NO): NO